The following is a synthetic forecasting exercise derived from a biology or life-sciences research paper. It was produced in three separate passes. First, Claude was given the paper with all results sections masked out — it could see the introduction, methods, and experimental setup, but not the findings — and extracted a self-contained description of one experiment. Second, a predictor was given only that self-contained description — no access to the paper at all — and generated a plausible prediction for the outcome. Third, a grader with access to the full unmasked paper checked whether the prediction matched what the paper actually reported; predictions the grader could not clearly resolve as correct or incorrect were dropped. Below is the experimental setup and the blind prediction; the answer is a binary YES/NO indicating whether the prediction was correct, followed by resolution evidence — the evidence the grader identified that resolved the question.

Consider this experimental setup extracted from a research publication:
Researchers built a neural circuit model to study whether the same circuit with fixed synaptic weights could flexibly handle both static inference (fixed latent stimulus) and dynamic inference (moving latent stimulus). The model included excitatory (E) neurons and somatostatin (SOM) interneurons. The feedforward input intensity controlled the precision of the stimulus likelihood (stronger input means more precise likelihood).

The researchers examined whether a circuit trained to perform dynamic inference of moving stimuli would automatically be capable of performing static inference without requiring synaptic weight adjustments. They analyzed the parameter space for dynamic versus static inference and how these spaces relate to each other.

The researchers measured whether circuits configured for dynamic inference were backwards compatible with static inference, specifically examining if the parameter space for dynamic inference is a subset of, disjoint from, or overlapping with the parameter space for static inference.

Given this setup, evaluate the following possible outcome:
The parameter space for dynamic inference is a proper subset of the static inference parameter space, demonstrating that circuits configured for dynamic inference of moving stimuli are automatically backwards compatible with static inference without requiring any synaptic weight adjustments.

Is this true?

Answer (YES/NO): YES